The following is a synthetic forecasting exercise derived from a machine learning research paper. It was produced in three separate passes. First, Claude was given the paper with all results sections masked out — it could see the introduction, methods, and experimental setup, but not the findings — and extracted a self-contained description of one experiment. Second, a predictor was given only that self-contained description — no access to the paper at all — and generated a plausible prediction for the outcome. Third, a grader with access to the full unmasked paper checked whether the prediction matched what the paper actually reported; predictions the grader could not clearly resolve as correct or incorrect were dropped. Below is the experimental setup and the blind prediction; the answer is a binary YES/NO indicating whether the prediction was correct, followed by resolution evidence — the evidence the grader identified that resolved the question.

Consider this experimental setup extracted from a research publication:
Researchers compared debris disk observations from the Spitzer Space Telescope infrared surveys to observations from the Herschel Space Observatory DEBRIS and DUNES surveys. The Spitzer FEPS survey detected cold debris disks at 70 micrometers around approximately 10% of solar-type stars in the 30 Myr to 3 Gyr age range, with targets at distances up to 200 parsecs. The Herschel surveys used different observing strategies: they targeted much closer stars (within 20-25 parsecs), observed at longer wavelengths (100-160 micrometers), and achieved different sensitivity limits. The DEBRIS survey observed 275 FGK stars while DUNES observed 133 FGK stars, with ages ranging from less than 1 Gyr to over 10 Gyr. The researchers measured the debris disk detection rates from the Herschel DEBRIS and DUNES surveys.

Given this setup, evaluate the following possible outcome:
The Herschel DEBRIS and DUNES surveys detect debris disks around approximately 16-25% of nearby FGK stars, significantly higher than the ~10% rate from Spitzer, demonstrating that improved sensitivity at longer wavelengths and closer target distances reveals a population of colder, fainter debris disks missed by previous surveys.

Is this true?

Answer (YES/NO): YES